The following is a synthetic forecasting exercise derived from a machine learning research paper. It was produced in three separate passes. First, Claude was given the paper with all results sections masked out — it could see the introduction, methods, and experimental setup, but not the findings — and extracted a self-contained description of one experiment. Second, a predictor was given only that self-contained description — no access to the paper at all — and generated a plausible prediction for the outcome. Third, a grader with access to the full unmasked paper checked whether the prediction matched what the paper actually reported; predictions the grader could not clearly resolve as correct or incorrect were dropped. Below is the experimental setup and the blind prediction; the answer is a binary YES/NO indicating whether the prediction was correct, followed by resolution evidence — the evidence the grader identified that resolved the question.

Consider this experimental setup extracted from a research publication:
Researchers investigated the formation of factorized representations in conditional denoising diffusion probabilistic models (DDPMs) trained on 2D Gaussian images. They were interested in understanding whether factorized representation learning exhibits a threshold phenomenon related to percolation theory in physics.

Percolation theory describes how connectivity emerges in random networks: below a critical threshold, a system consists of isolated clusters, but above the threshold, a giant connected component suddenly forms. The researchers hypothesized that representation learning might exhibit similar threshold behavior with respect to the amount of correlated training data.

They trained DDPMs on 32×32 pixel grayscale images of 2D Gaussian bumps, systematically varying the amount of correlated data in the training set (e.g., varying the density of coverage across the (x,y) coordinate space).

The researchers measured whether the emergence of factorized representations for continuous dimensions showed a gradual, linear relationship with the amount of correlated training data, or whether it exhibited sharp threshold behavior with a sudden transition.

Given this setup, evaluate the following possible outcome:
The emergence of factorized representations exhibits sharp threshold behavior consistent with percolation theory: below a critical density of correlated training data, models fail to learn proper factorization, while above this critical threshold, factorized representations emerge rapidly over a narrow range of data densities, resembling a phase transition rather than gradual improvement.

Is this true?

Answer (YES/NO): NO